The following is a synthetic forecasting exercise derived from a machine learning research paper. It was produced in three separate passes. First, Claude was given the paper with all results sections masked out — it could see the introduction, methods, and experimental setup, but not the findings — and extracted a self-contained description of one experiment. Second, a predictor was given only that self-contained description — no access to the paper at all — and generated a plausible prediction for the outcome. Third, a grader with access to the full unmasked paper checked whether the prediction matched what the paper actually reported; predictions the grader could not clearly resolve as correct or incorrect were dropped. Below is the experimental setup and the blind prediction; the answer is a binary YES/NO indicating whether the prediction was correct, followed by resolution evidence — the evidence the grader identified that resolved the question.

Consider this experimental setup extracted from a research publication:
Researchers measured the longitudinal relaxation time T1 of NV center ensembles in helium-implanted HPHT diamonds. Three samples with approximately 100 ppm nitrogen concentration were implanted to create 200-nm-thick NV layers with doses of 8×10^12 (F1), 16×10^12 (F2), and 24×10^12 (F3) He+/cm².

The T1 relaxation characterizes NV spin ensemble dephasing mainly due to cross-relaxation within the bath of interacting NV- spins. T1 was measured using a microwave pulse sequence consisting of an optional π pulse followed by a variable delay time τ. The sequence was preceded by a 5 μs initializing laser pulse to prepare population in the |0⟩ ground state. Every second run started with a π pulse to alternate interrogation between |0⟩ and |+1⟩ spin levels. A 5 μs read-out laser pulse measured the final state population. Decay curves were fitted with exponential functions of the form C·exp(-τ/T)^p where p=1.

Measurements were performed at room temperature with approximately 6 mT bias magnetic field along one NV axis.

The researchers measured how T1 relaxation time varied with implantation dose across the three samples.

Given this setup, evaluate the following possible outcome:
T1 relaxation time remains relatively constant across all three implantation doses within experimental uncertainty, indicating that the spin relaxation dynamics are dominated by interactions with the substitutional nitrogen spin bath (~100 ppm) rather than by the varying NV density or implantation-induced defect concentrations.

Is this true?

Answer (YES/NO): NO